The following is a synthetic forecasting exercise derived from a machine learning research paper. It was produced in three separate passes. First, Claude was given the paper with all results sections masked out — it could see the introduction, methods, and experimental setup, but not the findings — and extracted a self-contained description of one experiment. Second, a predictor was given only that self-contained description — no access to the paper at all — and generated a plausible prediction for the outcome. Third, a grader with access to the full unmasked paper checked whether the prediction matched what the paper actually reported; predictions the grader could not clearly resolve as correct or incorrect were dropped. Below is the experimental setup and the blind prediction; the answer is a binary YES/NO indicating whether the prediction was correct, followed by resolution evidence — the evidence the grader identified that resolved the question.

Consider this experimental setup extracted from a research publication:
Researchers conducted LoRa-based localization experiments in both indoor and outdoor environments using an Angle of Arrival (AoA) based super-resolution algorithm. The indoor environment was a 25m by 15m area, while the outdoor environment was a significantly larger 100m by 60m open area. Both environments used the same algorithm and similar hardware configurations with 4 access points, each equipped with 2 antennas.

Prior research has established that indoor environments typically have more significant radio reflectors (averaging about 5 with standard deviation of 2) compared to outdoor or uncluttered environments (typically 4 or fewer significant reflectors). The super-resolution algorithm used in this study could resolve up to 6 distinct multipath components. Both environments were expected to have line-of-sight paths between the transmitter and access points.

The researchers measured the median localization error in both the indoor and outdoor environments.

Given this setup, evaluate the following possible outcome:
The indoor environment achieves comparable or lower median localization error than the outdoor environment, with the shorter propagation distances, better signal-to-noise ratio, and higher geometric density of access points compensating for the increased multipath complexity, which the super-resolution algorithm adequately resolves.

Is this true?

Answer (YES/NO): YES